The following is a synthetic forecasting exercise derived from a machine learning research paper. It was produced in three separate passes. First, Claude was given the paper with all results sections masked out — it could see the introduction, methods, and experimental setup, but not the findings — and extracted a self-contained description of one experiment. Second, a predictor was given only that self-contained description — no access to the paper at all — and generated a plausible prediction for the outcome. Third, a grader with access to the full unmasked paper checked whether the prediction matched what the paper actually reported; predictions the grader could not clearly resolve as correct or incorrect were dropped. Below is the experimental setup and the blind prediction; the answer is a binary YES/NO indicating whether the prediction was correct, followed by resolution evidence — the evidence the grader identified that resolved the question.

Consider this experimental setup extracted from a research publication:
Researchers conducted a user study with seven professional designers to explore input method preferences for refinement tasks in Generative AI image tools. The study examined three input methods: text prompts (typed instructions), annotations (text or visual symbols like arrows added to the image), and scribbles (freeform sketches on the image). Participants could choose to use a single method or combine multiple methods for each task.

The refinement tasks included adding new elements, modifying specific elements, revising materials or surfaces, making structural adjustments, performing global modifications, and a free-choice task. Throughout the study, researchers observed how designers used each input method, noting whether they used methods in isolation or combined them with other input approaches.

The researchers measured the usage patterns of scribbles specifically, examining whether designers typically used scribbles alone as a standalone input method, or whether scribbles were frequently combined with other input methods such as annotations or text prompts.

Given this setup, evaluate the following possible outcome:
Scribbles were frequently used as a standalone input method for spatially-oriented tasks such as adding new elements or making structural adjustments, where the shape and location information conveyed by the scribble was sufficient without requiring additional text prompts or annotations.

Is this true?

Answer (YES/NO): NO